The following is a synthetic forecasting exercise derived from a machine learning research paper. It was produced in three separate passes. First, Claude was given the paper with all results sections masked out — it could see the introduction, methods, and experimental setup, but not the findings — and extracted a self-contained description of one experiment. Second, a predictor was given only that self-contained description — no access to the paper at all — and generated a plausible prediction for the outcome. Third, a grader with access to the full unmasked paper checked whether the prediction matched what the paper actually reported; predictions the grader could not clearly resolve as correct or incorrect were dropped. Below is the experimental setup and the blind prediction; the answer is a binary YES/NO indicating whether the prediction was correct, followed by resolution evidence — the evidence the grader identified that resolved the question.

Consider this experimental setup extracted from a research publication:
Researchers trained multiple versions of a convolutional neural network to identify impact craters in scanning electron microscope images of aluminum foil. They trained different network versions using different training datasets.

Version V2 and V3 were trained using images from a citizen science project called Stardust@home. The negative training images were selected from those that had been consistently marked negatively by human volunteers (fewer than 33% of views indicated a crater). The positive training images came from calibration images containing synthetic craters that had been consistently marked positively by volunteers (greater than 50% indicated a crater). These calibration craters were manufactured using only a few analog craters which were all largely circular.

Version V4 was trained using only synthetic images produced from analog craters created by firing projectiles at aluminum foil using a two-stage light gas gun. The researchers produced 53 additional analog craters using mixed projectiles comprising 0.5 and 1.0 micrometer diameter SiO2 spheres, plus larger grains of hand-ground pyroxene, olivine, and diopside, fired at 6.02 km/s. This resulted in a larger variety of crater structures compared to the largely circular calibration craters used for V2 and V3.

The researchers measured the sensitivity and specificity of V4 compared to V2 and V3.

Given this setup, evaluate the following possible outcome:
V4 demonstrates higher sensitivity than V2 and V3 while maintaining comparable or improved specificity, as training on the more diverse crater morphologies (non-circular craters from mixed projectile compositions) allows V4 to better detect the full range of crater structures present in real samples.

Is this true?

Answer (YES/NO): YES